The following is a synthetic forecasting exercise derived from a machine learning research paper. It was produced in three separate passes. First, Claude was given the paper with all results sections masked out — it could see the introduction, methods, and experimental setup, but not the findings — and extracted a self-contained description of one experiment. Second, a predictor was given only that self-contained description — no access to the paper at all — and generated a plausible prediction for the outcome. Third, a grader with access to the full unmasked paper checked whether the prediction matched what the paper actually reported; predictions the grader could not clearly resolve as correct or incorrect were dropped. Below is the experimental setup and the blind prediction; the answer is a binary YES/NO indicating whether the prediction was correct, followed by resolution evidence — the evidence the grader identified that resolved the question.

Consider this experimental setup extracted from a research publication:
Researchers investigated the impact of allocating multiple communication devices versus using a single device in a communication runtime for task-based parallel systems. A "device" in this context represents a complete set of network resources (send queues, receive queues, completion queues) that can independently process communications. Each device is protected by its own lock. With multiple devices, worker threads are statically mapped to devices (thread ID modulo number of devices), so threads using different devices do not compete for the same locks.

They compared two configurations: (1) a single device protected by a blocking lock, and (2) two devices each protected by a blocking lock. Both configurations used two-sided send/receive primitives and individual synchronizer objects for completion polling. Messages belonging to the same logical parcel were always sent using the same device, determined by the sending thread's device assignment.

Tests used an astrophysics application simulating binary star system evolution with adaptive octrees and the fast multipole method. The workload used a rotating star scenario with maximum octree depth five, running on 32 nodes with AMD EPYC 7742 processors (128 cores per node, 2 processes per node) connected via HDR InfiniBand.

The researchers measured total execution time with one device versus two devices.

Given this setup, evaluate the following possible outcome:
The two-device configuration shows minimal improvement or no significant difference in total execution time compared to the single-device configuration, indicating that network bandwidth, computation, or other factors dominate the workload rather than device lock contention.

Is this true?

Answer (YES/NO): NO